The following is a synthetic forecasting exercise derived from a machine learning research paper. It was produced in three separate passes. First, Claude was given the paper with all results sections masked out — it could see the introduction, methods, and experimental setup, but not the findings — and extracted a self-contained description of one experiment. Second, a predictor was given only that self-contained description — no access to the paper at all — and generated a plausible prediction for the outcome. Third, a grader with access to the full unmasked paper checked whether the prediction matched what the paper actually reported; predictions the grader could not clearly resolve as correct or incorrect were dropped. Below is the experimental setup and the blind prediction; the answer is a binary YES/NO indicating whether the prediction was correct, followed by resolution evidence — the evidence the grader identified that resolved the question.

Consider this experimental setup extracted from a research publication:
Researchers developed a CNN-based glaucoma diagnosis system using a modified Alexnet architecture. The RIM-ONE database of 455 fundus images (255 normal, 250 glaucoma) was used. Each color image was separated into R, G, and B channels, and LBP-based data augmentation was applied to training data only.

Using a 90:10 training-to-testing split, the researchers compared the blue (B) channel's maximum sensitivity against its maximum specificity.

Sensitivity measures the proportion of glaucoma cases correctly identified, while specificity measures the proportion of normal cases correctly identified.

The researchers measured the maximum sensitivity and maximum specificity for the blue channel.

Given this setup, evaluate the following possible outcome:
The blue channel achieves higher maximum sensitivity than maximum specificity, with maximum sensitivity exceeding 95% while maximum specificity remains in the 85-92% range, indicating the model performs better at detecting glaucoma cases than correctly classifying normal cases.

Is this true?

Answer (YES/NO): NO